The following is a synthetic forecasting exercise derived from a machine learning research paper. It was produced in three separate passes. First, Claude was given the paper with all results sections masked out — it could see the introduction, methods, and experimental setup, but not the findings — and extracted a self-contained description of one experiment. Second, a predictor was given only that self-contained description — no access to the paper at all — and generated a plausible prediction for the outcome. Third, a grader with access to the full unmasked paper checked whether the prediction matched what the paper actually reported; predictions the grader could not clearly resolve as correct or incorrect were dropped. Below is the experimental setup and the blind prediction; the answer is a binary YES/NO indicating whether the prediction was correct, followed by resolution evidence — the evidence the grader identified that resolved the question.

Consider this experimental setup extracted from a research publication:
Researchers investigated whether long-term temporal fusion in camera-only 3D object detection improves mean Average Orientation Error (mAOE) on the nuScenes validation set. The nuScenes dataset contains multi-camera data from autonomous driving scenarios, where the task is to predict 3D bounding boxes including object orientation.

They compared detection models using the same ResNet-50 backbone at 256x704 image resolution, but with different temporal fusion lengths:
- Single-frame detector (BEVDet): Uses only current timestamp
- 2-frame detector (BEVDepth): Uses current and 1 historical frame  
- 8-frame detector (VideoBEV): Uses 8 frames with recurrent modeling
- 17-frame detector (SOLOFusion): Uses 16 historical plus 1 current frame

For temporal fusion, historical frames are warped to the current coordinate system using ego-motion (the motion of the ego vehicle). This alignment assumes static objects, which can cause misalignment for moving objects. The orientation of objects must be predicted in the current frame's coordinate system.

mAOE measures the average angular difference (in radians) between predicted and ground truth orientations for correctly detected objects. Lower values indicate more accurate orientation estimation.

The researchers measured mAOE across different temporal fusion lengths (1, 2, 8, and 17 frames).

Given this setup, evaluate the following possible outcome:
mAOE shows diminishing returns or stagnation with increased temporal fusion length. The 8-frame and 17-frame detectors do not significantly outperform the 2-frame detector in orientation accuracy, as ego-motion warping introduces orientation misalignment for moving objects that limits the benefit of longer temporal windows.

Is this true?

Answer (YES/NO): NO